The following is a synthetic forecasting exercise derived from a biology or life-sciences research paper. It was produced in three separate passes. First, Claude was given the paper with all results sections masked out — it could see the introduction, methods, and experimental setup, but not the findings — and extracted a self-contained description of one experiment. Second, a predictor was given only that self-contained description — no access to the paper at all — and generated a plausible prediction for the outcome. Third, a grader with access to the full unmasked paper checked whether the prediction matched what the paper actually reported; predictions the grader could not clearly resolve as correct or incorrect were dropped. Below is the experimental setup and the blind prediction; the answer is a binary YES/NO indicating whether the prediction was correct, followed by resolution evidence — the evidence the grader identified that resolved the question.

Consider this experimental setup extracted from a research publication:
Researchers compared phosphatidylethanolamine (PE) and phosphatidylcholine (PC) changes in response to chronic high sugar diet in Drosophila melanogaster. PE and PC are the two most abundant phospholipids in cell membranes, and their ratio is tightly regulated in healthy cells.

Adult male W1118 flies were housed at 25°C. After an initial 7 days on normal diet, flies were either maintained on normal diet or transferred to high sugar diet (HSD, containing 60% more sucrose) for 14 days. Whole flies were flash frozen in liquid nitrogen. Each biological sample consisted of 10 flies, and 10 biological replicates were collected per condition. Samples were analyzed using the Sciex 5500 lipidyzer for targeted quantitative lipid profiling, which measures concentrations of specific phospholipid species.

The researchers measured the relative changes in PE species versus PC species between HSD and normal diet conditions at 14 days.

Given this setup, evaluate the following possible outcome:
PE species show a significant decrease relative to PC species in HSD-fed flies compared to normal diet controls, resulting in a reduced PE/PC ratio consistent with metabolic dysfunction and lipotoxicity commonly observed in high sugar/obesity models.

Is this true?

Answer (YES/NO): NO